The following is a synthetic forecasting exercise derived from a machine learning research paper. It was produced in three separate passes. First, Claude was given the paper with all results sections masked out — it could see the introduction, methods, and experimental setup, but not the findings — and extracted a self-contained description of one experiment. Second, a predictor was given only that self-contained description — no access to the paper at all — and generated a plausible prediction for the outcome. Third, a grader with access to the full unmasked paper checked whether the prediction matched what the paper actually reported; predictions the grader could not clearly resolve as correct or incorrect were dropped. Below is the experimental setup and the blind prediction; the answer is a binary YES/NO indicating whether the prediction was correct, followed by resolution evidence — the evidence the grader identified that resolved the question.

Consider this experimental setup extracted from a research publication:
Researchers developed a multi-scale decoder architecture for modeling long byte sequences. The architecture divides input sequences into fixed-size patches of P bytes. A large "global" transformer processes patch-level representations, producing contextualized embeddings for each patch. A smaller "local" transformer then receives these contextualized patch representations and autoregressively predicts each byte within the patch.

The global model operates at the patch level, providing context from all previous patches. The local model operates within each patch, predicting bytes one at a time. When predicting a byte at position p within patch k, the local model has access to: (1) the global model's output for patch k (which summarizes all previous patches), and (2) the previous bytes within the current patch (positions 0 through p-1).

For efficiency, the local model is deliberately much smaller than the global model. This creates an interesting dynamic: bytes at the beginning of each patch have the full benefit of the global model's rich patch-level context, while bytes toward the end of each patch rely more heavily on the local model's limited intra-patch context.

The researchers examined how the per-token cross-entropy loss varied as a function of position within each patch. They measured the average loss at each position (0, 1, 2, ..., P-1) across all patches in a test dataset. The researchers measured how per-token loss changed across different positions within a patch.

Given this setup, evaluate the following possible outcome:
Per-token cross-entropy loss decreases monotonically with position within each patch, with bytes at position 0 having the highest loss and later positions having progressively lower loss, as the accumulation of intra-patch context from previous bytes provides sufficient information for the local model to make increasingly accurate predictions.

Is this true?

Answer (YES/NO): NO